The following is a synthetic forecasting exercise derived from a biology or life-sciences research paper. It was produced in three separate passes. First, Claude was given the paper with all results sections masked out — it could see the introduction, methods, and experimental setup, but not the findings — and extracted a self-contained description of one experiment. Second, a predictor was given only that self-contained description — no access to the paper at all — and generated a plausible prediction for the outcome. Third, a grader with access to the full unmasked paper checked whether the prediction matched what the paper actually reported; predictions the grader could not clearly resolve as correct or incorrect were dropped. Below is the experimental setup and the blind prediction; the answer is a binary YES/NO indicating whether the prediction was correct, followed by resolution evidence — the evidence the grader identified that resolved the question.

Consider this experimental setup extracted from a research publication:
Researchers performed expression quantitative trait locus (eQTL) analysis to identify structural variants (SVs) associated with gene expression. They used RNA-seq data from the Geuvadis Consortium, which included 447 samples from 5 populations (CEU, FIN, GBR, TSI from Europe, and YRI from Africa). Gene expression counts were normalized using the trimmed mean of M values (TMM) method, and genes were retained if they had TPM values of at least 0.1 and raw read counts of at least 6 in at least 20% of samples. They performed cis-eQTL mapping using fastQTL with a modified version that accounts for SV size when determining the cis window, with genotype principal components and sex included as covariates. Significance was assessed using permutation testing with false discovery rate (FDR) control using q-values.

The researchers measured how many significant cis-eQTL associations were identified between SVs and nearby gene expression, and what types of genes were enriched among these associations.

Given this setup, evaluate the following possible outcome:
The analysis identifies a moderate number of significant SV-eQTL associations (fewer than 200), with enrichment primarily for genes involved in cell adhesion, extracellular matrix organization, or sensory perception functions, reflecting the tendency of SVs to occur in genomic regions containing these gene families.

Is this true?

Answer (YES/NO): NO